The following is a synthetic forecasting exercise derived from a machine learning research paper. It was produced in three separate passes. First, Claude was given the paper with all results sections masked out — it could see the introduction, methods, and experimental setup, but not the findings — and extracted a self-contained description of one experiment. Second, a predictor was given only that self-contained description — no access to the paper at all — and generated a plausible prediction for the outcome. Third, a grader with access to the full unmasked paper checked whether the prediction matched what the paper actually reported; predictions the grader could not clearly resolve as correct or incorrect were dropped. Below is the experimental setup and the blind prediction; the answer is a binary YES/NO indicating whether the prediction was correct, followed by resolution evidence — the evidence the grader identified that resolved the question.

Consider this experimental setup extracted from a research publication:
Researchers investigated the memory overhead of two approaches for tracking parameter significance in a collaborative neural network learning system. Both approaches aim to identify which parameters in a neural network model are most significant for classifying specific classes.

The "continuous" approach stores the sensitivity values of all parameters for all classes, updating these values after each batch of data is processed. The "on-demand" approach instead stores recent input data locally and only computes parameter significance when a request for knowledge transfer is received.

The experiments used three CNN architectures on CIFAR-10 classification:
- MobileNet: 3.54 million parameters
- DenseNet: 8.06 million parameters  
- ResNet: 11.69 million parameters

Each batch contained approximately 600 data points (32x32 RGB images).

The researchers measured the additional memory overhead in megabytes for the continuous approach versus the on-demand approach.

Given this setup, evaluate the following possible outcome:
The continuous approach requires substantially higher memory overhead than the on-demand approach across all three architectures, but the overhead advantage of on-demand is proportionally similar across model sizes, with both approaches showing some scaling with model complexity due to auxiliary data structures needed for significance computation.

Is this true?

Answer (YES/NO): NO